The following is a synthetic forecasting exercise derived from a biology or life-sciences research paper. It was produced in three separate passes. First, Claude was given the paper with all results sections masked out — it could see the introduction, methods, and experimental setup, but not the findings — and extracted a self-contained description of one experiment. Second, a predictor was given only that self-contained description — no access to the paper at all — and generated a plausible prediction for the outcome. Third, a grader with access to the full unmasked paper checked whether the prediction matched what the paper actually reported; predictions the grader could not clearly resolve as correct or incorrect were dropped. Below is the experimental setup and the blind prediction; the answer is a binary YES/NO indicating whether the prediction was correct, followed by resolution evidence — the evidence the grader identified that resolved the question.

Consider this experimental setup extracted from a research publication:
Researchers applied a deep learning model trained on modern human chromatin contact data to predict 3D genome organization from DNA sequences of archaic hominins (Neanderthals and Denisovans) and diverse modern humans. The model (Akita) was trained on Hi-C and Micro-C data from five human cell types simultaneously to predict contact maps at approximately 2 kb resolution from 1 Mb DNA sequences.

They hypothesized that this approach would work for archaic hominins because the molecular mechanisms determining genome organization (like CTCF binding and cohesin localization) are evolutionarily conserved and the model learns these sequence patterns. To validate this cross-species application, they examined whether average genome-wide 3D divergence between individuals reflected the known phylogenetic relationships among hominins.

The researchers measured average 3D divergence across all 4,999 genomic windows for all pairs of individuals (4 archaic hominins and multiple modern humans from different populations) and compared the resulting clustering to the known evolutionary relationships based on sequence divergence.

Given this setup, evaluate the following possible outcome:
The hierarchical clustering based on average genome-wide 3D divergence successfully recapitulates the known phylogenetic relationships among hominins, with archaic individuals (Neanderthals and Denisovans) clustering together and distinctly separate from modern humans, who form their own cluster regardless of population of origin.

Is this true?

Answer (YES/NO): YES